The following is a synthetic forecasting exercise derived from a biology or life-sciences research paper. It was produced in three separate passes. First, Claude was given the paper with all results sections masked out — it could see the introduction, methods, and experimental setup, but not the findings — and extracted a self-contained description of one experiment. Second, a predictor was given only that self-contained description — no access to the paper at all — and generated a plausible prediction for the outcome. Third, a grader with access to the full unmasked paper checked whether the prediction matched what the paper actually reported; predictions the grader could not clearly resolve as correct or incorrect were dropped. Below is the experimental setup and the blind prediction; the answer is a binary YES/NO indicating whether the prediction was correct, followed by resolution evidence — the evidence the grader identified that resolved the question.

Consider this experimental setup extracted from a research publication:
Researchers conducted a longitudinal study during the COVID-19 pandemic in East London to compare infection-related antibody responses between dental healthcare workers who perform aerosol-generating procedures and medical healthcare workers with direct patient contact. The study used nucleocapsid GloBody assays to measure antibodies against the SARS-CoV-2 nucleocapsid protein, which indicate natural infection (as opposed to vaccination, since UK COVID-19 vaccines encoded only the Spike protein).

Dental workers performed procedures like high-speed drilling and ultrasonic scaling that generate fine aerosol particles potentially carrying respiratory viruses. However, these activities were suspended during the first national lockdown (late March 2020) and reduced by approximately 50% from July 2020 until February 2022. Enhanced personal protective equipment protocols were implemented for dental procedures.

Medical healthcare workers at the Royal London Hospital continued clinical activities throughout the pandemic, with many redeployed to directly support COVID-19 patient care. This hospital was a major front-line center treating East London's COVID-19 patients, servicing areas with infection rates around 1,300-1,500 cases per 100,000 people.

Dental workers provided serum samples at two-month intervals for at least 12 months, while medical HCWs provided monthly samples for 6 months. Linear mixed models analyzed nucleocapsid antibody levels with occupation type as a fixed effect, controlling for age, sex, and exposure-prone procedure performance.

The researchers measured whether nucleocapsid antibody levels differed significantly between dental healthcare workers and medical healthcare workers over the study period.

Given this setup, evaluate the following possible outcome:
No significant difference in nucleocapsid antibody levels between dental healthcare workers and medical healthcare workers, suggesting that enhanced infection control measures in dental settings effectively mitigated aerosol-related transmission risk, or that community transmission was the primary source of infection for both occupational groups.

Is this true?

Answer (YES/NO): NO